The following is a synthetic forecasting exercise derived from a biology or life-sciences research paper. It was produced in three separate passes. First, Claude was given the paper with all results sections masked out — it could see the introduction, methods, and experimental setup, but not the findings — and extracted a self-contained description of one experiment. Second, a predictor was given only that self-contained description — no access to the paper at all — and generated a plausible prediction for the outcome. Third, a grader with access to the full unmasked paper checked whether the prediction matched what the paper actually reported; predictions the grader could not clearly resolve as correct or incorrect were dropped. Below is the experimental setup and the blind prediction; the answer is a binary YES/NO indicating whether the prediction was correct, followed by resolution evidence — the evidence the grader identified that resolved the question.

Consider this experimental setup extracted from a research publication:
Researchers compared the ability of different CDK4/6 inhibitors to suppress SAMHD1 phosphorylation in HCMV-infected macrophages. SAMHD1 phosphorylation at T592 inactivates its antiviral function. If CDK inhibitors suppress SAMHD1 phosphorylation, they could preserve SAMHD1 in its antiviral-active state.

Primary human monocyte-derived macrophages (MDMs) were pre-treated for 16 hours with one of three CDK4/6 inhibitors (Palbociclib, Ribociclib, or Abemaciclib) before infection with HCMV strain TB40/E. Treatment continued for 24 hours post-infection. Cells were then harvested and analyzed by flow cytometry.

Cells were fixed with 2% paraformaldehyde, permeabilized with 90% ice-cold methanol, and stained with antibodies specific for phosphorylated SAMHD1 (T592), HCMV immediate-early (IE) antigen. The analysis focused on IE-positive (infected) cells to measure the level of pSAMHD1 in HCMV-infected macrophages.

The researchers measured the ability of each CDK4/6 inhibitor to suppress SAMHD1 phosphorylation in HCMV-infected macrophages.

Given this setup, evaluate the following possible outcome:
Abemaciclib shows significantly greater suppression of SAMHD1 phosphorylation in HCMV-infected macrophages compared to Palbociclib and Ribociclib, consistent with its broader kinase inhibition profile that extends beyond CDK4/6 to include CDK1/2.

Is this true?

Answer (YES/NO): NO